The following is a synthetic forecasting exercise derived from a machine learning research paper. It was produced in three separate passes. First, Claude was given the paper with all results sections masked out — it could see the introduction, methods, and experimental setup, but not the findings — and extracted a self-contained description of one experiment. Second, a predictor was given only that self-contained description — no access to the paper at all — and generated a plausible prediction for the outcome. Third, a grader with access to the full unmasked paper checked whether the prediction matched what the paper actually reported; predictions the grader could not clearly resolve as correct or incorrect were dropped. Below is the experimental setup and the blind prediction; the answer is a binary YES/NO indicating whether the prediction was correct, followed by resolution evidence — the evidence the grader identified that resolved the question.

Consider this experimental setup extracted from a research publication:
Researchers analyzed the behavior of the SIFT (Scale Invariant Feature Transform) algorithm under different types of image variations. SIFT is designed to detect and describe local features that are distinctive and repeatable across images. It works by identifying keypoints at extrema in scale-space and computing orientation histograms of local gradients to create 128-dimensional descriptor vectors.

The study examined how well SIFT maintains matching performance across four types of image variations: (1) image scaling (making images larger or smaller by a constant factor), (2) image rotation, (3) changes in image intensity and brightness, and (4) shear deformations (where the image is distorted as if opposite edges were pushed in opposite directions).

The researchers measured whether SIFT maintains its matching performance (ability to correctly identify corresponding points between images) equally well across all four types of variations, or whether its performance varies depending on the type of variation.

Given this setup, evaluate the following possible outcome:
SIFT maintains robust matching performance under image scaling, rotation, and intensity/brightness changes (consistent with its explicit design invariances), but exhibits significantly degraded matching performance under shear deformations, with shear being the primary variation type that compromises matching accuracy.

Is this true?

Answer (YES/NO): NO